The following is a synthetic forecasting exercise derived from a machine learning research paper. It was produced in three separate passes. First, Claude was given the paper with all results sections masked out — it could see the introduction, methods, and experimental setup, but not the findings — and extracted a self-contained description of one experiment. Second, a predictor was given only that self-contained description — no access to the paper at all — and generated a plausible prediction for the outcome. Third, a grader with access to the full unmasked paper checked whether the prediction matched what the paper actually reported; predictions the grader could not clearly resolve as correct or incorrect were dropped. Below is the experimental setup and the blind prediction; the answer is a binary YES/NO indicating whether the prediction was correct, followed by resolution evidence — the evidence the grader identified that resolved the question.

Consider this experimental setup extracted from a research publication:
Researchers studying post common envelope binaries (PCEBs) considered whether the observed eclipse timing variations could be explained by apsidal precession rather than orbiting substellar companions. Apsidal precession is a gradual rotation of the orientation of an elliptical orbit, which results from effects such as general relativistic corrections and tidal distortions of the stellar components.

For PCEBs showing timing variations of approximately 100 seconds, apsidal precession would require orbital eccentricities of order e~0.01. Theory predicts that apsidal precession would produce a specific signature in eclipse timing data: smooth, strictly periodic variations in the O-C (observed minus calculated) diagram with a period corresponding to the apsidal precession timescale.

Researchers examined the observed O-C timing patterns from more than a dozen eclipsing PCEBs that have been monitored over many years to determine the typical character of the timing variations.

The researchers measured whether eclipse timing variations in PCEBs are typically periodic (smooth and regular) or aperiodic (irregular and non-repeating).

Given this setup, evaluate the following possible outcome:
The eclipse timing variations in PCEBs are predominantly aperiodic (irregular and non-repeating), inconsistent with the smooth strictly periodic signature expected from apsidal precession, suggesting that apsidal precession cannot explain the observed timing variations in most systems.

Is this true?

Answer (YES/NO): YES